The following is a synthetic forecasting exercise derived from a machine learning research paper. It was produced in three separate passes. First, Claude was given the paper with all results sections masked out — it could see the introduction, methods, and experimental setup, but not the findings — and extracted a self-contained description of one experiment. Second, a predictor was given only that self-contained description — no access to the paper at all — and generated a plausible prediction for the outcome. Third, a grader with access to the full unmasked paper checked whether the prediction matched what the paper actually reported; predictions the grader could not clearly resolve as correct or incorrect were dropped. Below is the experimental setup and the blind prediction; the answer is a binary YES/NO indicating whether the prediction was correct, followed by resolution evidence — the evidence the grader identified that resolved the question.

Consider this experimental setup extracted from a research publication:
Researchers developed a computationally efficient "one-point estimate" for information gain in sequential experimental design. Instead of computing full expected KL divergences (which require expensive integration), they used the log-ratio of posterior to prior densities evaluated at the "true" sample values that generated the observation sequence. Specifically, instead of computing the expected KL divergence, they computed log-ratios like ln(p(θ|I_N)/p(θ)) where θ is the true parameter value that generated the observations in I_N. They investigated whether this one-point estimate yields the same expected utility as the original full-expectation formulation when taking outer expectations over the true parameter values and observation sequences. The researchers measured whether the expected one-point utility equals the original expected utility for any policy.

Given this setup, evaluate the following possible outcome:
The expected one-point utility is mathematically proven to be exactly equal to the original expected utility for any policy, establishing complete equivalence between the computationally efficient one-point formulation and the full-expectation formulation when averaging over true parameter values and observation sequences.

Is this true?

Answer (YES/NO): YES